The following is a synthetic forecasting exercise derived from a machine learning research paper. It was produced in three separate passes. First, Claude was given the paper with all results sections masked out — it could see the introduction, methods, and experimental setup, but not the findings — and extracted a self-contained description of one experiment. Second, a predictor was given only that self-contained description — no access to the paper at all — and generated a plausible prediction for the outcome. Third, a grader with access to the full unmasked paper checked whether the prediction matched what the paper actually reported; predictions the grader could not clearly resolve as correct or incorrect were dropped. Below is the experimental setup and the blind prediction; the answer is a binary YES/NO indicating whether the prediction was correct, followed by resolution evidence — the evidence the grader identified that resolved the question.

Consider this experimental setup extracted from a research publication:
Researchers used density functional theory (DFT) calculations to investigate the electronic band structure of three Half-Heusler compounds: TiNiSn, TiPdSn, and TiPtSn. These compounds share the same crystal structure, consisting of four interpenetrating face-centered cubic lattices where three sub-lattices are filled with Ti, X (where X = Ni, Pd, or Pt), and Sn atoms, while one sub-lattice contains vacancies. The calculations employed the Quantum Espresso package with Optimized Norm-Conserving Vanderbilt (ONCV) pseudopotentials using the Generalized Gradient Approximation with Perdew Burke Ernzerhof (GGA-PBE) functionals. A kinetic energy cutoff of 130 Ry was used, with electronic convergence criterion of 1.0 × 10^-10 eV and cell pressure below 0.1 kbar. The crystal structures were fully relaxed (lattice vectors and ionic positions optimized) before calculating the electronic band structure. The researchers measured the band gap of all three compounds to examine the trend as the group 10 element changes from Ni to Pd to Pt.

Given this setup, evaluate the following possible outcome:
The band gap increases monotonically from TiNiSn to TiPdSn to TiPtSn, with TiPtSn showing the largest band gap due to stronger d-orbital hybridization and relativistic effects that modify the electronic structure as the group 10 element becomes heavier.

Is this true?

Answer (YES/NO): YES